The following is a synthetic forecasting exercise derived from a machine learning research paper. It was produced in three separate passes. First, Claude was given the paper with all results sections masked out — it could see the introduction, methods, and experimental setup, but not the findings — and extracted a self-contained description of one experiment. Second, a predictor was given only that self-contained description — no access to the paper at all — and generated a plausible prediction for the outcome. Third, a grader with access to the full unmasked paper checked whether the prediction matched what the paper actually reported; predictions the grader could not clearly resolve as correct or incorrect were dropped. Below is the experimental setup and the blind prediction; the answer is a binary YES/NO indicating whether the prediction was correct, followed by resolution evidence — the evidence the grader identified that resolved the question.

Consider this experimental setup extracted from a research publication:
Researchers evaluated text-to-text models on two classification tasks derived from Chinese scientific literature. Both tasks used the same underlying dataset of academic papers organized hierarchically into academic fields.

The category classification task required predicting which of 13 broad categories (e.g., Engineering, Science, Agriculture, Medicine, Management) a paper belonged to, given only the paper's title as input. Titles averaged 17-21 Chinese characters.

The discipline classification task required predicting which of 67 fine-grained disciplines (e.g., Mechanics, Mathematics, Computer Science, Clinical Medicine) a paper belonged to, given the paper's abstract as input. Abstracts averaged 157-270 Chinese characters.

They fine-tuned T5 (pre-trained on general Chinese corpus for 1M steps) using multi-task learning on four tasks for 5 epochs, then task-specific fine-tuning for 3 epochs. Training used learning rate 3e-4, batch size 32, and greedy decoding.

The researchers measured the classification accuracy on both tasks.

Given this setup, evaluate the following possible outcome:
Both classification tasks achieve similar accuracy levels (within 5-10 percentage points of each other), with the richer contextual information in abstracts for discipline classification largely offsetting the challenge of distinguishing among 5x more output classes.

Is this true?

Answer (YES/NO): NO